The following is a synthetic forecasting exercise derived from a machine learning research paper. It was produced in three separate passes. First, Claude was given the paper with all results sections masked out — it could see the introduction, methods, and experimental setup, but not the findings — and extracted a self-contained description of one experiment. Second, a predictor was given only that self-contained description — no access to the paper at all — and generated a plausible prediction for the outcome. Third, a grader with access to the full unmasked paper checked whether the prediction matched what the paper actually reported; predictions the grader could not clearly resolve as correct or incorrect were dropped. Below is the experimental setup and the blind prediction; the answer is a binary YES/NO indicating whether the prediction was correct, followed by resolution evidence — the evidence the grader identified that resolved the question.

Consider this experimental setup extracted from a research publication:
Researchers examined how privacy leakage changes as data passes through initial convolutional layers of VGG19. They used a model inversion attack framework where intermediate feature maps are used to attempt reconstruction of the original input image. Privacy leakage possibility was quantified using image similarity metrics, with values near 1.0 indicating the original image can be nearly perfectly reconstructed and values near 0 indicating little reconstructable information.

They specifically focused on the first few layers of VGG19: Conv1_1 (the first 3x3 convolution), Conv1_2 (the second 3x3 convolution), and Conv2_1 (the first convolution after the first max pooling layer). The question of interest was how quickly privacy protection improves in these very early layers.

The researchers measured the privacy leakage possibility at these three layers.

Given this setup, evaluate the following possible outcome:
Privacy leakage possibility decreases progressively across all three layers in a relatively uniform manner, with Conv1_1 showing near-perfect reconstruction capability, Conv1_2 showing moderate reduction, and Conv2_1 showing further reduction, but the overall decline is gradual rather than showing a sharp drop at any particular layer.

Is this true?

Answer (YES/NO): NO